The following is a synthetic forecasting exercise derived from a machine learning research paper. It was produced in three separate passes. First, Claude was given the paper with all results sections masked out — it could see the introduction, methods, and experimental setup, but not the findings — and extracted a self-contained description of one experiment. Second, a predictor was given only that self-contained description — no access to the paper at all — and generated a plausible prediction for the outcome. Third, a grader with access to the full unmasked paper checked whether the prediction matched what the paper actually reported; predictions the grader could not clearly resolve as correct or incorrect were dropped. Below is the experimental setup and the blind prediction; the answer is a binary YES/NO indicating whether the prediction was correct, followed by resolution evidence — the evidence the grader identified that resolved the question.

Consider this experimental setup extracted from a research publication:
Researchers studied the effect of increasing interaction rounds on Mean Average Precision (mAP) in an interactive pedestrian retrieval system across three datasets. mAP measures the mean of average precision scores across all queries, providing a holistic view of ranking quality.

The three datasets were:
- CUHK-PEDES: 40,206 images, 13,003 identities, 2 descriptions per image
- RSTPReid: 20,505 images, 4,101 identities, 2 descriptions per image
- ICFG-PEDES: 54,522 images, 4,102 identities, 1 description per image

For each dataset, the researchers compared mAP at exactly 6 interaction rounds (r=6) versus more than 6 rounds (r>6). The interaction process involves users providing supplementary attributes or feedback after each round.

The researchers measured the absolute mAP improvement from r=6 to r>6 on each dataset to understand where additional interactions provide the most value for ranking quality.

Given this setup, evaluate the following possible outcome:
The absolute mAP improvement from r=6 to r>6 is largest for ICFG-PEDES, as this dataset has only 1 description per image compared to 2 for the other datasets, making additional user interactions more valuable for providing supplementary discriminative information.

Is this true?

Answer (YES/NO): YES